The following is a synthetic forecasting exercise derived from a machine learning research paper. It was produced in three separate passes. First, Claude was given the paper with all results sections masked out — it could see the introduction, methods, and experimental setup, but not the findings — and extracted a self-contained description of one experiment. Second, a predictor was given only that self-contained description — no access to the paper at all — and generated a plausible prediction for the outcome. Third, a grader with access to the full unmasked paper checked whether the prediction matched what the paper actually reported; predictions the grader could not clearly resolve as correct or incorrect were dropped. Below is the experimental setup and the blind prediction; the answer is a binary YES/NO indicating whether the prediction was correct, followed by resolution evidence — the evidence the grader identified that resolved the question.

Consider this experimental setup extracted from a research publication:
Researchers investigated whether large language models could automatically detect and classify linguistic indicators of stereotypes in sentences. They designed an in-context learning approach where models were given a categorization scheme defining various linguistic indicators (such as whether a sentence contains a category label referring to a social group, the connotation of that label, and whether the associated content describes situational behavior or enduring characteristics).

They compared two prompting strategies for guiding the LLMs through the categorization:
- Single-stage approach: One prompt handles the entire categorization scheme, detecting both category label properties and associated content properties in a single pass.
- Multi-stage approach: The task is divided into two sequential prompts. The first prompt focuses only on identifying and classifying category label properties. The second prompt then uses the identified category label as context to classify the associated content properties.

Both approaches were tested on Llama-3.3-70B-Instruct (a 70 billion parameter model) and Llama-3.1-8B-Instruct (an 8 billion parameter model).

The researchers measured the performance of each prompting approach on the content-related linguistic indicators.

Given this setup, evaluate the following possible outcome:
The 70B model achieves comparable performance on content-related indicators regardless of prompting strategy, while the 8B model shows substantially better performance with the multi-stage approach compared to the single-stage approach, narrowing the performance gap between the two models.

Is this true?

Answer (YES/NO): NO